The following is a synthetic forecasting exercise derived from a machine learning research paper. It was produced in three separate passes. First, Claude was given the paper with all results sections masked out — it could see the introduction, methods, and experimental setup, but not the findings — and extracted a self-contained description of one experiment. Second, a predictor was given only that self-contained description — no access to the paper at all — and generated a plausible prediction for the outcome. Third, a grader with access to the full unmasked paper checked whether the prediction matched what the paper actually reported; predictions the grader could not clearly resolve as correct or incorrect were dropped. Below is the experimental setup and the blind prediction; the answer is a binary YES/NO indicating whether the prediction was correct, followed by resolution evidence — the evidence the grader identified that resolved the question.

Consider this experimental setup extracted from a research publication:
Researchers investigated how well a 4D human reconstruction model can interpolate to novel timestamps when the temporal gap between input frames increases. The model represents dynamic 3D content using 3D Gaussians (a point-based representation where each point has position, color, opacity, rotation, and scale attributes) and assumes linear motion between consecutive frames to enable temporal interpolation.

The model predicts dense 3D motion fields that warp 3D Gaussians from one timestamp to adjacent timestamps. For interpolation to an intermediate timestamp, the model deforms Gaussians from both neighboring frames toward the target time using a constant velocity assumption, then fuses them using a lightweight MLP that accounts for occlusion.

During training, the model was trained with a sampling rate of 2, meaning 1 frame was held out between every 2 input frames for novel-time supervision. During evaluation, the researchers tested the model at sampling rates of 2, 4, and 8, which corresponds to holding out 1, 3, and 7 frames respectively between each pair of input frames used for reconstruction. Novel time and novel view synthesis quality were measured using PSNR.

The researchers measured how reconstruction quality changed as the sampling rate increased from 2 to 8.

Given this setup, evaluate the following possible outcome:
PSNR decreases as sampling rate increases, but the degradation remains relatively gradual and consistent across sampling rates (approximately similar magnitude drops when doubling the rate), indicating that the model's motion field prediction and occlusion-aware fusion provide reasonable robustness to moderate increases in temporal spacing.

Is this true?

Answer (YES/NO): NO